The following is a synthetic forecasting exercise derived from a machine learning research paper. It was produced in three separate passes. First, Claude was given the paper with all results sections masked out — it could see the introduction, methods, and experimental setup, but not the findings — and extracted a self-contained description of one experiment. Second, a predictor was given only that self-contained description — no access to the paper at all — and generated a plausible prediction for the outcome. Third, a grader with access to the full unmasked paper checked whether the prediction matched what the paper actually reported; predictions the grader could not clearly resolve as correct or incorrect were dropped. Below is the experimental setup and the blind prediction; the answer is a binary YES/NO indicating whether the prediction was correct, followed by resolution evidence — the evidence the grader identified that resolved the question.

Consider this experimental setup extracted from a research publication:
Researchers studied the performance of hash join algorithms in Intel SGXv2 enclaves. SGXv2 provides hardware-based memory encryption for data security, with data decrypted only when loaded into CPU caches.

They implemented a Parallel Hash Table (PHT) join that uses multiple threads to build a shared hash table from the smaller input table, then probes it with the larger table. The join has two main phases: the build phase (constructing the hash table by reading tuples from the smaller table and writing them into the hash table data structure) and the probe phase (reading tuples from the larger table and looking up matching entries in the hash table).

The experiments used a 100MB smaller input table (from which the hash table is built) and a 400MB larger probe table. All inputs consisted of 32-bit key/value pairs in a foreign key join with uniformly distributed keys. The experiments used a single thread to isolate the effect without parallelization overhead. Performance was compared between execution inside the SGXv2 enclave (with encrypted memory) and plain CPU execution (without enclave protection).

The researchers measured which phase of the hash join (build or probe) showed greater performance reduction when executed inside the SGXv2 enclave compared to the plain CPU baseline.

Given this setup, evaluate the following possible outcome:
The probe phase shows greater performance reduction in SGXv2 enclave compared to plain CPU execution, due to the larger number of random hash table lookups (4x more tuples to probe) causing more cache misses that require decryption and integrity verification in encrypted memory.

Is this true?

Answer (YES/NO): NO